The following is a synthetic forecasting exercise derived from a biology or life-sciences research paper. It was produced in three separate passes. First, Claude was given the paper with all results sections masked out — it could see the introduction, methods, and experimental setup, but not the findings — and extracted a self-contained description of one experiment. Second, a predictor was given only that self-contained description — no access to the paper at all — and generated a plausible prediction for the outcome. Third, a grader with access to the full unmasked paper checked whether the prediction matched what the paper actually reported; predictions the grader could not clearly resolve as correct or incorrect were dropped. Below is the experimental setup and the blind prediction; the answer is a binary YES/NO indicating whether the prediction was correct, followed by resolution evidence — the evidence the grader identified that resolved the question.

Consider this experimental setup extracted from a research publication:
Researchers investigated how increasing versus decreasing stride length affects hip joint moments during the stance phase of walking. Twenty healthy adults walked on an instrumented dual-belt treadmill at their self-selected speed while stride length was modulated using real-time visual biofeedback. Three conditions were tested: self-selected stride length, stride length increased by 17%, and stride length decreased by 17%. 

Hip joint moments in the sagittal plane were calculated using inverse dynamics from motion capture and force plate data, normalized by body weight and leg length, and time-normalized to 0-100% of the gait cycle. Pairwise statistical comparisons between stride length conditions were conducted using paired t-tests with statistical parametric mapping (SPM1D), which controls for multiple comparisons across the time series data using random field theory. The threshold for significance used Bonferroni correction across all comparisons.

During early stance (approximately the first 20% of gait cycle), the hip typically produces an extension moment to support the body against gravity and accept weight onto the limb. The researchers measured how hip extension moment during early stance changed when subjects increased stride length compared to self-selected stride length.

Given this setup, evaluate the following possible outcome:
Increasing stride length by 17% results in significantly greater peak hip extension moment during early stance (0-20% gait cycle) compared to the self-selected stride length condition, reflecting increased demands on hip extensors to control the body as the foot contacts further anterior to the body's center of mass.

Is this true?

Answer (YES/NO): NO